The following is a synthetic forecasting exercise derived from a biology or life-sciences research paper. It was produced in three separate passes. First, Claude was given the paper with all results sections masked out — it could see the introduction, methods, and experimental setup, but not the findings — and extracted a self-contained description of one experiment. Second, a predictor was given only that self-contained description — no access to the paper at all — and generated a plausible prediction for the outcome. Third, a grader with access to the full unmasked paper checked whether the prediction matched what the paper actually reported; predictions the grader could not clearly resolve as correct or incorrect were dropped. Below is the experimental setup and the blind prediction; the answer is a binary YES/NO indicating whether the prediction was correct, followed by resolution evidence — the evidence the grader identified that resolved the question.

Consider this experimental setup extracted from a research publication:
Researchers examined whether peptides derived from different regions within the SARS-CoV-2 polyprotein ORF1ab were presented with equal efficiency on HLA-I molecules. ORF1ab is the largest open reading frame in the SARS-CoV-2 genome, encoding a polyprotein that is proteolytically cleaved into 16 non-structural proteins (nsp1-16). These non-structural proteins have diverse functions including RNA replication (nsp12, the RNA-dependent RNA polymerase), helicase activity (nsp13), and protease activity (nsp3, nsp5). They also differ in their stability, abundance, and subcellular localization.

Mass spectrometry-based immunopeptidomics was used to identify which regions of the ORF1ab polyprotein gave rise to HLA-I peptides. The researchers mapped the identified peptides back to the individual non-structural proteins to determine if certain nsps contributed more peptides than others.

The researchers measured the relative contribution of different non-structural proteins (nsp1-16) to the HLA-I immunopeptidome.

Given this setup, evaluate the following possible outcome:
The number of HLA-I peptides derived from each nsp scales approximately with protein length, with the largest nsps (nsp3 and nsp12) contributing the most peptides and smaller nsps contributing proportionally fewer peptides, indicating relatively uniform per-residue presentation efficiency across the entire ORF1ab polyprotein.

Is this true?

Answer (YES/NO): NO